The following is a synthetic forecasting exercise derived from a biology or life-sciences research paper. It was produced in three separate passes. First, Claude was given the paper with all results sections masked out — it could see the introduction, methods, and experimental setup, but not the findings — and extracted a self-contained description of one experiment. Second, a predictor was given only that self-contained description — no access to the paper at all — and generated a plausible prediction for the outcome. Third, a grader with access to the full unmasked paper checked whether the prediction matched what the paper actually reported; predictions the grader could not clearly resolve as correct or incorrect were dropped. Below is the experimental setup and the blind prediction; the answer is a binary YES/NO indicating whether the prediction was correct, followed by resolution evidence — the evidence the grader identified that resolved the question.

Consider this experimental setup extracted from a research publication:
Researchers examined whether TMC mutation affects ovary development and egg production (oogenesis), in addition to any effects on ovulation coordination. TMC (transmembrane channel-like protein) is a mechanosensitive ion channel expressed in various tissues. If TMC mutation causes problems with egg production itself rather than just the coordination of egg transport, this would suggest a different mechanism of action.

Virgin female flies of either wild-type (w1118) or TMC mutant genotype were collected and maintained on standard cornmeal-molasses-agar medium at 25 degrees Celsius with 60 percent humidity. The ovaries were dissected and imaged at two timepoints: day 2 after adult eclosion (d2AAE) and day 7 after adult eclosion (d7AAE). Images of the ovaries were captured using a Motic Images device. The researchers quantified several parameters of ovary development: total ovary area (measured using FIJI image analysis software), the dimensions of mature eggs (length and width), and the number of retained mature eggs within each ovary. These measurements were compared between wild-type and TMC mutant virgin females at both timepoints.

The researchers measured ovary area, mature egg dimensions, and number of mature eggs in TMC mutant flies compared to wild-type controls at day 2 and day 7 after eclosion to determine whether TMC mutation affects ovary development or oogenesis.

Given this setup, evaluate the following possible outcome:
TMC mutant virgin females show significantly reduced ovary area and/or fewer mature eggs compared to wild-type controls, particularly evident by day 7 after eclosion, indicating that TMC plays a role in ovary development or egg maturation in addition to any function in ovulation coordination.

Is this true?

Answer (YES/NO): NO